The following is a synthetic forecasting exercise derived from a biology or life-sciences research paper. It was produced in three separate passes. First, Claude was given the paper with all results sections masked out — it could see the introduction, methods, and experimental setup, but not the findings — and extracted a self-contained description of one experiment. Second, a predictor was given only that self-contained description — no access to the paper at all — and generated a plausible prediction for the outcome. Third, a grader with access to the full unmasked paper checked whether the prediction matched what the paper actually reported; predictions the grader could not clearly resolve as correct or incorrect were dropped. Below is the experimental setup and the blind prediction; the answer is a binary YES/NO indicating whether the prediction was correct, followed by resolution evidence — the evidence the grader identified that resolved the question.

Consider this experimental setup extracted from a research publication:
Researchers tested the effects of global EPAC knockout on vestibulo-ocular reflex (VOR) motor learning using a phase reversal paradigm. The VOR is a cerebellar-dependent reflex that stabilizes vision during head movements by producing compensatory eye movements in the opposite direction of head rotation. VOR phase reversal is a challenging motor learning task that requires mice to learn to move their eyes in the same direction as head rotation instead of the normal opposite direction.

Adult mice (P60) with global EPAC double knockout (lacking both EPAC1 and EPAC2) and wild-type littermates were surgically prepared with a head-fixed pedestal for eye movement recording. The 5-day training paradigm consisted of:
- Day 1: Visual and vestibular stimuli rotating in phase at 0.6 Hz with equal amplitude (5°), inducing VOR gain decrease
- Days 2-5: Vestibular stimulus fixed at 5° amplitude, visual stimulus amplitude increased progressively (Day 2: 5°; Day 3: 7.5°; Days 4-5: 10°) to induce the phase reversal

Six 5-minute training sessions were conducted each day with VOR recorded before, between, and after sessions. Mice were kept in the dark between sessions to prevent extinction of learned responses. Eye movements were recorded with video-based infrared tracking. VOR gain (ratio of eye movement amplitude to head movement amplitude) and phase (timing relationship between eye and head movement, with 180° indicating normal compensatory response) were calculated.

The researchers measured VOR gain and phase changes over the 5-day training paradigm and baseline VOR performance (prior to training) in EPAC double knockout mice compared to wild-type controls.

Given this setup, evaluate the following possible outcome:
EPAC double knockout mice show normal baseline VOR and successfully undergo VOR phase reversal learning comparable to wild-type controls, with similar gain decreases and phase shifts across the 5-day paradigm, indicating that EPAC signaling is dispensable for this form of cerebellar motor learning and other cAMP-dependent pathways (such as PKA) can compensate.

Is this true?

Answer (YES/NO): NO